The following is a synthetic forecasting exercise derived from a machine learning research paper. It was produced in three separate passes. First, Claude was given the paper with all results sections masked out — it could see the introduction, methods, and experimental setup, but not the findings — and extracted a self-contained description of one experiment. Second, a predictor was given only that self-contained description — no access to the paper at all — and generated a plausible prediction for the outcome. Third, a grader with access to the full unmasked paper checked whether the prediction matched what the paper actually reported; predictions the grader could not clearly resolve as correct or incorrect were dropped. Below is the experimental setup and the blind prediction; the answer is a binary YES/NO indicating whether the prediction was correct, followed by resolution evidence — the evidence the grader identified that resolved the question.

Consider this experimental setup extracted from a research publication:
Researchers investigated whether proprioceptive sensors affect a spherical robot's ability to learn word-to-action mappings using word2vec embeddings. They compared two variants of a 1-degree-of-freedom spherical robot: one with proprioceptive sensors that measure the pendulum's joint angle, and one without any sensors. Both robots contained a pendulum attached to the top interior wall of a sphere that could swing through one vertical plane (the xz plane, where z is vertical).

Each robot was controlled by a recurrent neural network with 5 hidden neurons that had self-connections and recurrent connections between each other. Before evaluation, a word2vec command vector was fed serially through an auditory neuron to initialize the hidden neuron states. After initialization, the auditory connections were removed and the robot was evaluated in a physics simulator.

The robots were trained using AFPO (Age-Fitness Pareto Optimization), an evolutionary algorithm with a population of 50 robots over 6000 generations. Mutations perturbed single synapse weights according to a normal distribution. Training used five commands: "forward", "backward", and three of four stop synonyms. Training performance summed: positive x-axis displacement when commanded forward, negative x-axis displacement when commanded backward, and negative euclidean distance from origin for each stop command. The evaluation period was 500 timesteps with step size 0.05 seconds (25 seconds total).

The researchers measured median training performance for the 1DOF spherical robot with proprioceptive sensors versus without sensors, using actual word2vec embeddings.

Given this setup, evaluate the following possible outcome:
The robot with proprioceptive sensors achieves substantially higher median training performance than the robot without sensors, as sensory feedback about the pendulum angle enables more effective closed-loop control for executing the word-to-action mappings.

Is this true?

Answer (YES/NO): NO